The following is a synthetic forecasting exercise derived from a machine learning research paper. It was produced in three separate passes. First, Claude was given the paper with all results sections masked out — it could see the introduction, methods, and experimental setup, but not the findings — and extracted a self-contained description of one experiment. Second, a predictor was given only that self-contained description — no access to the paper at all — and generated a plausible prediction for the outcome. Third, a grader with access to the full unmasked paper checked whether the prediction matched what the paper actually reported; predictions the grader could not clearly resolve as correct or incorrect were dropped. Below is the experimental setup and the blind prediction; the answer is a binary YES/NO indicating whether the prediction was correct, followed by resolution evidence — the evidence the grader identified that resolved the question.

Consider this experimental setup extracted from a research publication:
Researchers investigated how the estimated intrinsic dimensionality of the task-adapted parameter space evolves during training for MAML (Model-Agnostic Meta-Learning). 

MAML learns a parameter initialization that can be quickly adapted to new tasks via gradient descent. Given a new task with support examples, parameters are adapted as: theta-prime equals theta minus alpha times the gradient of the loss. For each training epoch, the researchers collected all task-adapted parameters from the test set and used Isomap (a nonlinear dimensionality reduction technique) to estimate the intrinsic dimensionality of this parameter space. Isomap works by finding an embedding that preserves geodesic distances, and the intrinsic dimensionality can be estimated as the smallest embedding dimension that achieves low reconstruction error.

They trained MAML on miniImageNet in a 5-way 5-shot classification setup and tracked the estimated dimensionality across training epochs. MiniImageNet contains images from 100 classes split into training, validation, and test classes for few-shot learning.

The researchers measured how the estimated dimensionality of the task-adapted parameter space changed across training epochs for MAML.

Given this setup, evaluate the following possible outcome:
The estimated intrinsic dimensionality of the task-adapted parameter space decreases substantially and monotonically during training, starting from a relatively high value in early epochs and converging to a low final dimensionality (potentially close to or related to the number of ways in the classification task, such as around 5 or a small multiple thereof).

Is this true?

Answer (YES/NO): NO